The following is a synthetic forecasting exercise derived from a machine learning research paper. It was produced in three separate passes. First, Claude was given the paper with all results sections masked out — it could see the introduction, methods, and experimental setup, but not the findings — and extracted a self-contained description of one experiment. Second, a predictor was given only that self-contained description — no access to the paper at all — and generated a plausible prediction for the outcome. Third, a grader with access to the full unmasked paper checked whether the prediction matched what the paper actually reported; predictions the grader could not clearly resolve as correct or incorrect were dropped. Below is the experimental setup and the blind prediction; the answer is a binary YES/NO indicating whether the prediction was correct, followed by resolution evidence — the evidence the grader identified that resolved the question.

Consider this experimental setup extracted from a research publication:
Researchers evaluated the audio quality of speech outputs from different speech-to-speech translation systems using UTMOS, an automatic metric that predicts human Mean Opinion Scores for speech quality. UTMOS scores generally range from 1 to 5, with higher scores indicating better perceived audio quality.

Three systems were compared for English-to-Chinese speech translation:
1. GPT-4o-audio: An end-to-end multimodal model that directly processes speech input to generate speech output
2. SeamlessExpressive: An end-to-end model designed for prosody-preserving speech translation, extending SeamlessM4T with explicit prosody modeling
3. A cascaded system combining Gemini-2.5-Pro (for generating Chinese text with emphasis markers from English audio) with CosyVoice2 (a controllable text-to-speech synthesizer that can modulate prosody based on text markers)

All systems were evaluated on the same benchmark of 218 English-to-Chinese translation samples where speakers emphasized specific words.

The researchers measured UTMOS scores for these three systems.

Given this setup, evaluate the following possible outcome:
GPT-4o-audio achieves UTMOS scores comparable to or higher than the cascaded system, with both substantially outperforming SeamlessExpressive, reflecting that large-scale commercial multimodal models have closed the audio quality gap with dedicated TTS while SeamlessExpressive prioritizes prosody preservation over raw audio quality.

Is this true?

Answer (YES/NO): NO